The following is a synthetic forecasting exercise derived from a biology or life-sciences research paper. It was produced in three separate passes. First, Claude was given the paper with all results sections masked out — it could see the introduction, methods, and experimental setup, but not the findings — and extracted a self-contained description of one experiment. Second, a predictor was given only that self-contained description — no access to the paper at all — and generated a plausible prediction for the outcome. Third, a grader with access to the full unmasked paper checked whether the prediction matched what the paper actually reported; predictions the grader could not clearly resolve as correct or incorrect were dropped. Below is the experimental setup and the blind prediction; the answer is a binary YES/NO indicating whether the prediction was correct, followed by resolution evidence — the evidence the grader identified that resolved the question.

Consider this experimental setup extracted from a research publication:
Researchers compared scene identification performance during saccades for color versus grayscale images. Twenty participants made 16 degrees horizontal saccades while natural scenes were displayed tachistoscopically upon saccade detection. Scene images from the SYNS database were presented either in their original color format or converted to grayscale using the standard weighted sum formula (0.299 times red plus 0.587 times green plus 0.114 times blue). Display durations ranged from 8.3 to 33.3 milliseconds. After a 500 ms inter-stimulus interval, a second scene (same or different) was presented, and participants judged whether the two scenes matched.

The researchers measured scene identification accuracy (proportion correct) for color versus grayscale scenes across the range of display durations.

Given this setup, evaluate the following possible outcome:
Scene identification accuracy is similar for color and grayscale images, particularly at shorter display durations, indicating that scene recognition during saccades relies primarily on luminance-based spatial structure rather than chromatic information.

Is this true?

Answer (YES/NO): NO